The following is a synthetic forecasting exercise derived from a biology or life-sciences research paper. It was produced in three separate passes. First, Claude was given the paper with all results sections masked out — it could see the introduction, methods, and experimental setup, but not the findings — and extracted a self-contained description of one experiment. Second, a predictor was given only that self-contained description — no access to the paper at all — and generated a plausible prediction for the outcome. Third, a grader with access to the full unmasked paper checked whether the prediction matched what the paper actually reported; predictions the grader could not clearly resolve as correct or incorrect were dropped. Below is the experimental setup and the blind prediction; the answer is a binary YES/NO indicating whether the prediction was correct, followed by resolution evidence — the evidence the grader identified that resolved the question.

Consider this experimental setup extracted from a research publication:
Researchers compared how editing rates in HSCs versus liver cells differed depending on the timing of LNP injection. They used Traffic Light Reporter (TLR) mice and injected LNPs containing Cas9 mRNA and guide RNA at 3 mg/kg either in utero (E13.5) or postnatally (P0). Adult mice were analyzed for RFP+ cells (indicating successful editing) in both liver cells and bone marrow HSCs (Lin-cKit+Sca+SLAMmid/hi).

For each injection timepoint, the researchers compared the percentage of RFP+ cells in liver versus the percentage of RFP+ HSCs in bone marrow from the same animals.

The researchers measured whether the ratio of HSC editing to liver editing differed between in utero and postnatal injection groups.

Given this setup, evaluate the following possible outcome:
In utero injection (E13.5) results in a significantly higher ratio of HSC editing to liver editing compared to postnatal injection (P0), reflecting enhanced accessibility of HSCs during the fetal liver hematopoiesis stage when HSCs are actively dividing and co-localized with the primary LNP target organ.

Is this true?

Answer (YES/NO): YES